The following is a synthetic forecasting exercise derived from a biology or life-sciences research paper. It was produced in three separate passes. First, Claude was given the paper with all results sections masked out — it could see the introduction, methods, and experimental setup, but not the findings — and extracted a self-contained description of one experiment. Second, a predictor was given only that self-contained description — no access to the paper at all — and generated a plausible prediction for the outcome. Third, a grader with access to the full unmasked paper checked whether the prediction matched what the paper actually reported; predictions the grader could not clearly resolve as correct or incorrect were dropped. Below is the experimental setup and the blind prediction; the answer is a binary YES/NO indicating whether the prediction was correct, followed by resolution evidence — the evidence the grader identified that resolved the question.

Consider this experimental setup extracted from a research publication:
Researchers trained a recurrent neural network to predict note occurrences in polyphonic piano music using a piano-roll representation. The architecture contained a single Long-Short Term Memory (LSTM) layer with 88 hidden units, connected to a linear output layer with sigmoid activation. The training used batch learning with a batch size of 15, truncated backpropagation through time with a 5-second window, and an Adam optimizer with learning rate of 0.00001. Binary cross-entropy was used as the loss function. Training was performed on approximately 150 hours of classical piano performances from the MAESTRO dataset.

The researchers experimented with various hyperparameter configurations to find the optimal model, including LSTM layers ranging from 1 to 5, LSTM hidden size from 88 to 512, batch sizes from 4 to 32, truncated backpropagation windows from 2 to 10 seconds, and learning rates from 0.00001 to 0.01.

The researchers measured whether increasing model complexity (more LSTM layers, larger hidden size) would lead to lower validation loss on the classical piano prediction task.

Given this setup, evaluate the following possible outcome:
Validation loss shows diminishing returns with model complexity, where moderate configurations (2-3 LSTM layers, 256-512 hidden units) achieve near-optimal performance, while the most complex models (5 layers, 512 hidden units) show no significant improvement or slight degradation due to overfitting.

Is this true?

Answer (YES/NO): NO